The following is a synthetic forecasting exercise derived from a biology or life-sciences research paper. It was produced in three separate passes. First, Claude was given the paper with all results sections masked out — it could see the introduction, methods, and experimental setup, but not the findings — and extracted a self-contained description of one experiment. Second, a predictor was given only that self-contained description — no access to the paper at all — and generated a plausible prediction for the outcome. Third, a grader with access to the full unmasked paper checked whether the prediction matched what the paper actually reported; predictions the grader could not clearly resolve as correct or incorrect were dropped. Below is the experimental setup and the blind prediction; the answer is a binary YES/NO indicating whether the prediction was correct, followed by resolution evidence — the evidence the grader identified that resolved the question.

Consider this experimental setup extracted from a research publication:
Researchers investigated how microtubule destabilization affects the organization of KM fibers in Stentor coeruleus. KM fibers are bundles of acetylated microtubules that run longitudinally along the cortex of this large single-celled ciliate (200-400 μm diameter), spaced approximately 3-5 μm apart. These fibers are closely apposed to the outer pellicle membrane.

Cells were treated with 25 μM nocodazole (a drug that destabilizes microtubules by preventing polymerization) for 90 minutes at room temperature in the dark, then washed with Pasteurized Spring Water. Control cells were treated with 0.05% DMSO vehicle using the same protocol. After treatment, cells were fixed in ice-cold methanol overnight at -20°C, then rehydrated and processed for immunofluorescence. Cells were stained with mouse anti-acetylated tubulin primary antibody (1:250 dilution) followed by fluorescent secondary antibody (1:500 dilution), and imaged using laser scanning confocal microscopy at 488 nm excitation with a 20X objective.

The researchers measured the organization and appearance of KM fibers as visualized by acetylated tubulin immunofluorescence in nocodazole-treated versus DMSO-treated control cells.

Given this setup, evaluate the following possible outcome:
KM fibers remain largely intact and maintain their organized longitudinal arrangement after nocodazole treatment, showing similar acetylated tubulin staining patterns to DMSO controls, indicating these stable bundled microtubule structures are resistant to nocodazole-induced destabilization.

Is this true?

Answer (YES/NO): NO